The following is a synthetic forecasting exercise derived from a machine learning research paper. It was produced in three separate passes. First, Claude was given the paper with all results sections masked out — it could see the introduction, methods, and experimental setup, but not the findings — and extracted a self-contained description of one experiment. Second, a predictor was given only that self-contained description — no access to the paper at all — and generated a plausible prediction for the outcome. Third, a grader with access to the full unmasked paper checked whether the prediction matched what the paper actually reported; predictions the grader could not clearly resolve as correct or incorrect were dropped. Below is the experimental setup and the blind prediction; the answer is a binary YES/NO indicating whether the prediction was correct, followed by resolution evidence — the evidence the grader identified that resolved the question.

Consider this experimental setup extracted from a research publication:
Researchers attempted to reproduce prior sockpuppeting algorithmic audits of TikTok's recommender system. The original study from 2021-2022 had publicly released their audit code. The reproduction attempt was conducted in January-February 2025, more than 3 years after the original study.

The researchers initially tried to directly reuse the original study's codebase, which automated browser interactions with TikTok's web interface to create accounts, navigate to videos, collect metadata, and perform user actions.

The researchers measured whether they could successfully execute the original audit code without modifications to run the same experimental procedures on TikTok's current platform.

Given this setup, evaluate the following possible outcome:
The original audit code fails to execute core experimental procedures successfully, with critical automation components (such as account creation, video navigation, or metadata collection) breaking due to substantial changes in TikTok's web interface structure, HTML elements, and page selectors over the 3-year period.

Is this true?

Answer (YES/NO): YES